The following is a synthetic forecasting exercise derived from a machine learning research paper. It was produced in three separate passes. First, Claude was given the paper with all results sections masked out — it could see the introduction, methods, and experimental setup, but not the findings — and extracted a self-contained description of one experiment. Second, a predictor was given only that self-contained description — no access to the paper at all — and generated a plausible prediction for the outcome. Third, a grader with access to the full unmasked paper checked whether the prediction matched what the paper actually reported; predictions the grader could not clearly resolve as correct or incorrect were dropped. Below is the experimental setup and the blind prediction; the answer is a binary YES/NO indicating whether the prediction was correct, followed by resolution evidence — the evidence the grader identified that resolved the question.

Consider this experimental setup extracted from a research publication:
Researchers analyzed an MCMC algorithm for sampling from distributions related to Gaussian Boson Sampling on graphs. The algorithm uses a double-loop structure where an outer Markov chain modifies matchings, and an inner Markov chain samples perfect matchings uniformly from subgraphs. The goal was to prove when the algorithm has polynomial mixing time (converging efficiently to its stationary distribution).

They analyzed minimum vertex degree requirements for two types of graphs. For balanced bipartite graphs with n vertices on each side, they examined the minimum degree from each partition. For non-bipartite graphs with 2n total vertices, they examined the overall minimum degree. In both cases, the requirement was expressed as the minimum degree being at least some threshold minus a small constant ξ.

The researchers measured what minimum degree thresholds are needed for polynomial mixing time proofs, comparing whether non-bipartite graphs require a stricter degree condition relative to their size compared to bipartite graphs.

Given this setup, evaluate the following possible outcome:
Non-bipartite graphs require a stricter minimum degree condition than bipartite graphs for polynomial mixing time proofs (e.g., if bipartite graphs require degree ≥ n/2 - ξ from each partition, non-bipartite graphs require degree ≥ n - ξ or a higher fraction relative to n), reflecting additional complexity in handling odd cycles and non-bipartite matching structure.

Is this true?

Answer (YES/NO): NO